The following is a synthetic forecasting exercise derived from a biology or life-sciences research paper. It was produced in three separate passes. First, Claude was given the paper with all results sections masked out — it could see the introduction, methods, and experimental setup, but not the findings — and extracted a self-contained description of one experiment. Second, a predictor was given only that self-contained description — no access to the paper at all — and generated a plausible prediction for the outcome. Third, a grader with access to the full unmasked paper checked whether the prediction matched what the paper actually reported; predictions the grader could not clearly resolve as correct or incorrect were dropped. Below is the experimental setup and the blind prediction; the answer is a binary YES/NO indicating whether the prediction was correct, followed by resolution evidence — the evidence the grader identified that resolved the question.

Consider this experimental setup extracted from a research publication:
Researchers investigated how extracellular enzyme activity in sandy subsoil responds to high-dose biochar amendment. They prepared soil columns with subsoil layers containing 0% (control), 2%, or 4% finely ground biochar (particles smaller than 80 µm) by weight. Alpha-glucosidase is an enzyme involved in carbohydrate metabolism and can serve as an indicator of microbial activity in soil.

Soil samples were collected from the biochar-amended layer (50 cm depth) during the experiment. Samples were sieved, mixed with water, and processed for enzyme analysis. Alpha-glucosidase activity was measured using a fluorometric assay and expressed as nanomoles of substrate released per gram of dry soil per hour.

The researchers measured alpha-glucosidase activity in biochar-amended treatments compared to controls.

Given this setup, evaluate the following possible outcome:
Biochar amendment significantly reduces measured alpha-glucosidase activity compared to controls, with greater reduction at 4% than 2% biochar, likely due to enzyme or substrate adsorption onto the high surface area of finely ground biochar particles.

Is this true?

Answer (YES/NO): NO